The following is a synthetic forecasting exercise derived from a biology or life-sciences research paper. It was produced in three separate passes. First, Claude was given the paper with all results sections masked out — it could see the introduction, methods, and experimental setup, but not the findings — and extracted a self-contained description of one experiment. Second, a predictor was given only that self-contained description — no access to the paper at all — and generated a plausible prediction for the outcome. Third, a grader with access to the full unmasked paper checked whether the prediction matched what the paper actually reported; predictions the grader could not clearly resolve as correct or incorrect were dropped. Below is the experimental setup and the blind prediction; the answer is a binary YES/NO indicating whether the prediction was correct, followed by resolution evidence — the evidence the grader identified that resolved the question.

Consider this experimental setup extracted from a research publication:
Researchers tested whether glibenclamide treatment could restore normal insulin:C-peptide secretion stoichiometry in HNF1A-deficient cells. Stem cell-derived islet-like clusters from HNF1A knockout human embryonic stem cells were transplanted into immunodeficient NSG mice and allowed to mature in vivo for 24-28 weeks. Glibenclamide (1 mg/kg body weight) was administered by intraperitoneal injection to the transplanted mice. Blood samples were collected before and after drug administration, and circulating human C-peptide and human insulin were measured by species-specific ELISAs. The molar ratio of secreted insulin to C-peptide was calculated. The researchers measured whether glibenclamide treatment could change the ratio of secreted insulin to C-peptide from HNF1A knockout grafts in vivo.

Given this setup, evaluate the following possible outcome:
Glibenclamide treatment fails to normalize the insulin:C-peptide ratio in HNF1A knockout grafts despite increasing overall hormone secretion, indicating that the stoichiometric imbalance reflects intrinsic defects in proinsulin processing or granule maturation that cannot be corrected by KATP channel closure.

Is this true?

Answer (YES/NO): NO